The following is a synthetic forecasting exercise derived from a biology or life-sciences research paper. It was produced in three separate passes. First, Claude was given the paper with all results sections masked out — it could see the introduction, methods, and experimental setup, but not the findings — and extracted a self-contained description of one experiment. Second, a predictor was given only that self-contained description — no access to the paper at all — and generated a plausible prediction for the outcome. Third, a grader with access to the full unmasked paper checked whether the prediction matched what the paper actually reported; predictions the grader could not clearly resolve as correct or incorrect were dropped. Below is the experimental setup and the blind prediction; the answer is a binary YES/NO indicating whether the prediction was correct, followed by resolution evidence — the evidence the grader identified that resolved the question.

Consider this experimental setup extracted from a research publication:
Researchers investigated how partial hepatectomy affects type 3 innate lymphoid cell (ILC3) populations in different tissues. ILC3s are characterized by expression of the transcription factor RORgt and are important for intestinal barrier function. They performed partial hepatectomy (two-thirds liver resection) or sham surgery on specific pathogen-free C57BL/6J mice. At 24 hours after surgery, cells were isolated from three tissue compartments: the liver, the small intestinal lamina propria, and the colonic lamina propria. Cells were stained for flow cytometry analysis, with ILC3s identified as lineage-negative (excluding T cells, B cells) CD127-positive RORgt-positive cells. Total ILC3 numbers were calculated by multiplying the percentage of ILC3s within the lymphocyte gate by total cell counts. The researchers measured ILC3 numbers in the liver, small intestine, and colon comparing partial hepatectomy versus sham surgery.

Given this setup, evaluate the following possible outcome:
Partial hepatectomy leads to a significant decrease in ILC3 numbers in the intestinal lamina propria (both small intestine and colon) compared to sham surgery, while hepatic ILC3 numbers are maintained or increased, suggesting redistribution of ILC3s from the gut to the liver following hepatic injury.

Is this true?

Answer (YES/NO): NO